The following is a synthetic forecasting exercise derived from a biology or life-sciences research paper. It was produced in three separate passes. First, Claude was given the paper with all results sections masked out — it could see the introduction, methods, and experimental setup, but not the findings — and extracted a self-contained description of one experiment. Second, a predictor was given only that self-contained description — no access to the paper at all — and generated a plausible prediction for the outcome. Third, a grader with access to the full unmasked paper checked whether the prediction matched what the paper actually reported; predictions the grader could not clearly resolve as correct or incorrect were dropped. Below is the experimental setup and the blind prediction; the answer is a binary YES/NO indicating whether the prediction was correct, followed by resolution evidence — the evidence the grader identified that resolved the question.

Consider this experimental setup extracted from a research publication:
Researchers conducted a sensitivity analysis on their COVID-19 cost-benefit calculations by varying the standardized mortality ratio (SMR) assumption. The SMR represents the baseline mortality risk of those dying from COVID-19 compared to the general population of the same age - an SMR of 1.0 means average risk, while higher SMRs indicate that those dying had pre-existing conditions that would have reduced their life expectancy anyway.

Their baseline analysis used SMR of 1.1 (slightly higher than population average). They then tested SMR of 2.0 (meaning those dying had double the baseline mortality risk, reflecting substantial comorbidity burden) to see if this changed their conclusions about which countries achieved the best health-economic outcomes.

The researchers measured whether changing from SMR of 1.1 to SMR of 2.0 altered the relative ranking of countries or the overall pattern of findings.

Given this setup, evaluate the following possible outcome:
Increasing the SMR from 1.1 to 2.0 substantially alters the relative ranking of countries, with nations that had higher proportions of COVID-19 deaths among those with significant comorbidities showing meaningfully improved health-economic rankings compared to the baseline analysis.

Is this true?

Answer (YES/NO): NO